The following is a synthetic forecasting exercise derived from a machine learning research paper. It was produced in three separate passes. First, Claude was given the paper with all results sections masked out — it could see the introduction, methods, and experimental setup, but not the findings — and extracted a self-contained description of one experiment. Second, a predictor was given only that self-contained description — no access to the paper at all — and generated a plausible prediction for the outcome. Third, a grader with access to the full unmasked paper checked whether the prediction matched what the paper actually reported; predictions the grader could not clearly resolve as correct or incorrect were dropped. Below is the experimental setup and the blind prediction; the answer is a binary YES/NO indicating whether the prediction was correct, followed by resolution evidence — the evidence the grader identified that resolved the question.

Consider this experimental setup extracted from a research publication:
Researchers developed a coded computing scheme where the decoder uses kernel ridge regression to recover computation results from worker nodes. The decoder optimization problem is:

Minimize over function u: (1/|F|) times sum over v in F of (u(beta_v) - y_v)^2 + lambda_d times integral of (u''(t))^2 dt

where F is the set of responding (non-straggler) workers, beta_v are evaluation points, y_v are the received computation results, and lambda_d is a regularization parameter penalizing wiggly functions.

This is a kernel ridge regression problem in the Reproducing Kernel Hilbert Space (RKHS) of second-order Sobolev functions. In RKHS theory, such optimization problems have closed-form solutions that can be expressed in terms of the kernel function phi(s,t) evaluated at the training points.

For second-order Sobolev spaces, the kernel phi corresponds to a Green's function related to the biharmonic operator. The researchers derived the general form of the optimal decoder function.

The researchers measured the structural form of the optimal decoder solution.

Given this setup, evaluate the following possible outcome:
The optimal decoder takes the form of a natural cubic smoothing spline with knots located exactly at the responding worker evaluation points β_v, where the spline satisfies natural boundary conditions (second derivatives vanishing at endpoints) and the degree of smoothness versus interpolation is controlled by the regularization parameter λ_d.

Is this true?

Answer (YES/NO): NO